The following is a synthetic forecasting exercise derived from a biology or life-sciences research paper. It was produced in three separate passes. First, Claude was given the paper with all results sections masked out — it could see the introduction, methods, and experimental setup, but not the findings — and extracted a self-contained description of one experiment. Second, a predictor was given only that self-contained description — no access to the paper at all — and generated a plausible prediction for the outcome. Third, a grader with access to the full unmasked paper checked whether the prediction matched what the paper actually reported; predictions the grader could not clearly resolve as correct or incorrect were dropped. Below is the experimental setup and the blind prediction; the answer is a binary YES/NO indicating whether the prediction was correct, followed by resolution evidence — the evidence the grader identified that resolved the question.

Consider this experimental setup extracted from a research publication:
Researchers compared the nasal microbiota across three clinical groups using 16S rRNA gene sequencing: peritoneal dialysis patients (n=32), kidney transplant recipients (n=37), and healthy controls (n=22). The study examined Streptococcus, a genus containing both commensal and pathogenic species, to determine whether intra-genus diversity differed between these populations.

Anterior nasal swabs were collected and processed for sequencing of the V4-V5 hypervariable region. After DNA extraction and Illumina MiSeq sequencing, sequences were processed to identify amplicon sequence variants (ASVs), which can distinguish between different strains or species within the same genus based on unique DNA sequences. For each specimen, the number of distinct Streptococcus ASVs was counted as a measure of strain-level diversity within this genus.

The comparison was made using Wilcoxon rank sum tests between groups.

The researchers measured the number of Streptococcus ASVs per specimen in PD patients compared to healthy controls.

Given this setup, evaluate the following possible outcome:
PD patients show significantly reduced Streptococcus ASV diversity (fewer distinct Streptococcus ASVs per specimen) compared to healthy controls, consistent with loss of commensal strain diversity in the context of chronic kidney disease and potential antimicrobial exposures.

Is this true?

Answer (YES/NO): NO